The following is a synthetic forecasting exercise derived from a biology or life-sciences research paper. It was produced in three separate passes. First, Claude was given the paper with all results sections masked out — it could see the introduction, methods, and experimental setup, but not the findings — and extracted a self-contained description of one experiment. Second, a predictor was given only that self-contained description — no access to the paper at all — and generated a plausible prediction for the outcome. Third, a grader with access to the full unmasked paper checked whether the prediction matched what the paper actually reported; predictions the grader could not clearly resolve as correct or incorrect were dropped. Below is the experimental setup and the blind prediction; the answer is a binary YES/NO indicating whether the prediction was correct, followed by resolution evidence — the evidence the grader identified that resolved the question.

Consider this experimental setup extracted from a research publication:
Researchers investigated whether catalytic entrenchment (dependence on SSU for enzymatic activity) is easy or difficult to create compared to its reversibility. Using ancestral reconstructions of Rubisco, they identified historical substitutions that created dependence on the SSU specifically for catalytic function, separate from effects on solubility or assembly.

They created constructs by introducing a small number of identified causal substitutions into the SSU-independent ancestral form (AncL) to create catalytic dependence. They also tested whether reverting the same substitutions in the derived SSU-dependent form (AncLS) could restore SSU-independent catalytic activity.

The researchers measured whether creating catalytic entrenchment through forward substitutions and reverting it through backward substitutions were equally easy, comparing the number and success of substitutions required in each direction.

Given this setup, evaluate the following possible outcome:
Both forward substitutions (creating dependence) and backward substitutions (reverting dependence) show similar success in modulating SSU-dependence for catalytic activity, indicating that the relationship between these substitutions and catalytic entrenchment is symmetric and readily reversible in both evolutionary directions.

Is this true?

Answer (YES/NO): NO